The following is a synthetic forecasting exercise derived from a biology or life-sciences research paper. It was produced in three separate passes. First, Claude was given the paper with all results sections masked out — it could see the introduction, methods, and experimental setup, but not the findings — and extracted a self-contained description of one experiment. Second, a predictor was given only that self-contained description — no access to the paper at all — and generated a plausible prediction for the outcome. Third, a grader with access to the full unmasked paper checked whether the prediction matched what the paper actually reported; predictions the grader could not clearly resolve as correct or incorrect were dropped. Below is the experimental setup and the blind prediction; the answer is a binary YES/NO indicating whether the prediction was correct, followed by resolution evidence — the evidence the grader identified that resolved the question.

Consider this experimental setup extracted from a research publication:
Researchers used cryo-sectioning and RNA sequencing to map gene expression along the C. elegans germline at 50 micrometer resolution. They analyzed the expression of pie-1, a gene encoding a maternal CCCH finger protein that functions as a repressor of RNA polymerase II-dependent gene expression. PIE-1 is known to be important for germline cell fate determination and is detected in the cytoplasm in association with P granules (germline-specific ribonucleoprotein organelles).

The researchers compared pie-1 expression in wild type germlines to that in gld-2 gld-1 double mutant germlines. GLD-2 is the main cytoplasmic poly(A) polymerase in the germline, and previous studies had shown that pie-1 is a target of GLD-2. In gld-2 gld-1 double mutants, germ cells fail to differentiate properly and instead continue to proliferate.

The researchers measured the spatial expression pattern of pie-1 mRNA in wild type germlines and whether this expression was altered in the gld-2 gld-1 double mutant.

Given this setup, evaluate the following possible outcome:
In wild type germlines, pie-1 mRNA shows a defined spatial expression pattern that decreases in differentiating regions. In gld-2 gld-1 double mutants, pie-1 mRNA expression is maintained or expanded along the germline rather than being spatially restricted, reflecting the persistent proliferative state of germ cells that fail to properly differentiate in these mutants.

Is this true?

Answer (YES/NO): NO